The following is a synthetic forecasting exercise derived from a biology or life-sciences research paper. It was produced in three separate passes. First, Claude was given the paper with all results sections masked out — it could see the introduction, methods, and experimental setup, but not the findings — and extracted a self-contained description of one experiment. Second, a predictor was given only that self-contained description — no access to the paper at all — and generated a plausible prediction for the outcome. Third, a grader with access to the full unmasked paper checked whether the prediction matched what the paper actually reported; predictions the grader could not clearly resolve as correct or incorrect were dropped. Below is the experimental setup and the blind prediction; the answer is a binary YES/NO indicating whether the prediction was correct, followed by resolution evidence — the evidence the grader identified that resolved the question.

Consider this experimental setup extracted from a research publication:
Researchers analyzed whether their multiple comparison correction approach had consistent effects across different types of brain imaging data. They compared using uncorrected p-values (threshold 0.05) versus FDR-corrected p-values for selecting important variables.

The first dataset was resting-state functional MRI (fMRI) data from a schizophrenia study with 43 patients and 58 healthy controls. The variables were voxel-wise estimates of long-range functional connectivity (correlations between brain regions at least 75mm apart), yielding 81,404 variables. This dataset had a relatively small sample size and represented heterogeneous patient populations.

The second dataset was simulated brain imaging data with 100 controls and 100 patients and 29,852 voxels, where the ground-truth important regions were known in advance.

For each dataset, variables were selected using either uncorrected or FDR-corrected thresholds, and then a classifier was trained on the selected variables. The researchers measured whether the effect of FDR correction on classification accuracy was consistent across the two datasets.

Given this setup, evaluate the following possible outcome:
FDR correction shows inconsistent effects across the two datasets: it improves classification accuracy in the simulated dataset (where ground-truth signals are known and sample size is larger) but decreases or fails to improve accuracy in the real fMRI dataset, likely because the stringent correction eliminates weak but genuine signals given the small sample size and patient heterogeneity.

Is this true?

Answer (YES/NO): NO